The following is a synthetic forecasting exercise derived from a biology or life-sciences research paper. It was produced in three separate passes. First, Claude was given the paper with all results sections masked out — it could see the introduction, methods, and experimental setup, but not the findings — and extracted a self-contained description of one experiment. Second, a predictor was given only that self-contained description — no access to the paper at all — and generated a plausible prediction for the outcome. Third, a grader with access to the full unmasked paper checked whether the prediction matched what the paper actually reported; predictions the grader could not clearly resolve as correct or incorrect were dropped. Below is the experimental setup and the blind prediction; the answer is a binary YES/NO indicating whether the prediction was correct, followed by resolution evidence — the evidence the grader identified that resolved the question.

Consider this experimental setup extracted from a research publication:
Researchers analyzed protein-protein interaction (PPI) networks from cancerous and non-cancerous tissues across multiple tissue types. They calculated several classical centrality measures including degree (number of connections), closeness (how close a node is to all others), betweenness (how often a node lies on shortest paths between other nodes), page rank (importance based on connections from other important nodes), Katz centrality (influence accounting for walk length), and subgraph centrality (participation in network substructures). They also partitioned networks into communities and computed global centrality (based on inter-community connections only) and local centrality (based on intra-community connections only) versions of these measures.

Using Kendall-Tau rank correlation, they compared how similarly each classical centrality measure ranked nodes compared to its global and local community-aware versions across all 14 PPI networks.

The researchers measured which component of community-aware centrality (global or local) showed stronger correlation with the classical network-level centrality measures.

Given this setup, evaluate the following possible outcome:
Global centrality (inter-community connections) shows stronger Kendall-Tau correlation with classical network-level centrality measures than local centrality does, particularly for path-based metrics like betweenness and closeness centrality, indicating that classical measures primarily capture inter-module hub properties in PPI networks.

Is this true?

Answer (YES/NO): NO